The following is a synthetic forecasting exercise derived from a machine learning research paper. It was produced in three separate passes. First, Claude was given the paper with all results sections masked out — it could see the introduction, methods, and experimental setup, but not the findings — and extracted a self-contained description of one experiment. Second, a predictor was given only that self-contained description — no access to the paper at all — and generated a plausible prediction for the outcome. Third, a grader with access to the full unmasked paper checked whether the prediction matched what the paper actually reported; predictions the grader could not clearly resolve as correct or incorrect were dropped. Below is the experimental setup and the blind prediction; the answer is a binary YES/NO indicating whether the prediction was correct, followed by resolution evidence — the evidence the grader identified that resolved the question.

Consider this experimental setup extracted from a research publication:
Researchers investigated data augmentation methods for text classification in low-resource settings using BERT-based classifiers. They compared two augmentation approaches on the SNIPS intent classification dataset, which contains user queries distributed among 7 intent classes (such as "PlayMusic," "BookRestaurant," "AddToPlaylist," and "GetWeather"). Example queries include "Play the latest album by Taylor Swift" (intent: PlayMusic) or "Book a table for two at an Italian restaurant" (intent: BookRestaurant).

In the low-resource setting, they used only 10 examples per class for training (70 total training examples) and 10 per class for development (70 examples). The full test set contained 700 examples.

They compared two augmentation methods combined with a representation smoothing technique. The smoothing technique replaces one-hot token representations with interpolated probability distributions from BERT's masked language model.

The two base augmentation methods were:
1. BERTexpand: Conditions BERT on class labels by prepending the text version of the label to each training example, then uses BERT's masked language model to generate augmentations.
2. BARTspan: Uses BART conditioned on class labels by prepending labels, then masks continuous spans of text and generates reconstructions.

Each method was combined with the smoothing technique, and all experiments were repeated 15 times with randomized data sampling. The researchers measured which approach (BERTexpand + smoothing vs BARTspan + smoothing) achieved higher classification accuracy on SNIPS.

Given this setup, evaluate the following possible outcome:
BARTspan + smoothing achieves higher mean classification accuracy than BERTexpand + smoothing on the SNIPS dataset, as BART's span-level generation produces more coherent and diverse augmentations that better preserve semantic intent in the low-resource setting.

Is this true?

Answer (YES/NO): NO